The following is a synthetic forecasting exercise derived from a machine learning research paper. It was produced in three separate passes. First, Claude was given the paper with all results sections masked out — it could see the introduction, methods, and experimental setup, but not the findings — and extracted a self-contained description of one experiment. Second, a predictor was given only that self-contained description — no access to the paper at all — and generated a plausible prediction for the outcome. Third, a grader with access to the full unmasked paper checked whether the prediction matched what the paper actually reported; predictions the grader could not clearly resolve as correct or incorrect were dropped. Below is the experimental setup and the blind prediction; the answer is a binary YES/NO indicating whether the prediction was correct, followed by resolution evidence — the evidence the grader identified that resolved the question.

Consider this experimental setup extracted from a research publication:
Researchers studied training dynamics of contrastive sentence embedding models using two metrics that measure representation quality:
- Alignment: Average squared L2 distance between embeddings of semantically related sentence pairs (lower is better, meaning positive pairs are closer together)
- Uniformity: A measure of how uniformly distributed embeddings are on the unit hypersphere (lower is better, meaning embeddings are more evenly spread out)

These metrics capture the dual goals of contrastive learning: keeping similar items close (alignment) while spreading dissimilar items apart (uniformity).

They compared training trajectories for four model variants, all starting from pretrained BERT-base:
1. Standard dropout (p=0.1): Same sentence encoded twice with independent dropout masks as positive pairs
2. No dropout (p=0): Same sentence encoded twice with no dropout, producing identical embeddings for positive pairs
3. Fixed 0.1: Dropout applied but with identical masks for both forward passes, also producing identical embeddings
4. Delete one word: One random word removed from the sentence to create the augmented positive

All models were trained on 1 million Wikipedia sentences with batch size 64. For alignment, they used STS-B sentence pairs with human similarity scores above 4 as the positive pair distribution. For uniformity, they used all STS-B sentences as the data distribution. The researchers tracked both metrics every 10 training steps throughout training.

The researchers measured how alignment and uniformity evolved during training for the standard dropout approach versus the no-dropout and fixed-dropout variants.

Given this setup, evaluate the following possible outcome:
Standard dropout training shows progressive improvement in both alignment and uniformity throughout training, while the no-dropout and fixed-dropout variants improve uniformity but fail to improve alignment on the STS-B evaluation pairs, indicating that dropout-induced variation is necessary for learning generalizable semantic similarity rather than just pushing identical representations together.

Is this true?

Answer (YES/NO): NO